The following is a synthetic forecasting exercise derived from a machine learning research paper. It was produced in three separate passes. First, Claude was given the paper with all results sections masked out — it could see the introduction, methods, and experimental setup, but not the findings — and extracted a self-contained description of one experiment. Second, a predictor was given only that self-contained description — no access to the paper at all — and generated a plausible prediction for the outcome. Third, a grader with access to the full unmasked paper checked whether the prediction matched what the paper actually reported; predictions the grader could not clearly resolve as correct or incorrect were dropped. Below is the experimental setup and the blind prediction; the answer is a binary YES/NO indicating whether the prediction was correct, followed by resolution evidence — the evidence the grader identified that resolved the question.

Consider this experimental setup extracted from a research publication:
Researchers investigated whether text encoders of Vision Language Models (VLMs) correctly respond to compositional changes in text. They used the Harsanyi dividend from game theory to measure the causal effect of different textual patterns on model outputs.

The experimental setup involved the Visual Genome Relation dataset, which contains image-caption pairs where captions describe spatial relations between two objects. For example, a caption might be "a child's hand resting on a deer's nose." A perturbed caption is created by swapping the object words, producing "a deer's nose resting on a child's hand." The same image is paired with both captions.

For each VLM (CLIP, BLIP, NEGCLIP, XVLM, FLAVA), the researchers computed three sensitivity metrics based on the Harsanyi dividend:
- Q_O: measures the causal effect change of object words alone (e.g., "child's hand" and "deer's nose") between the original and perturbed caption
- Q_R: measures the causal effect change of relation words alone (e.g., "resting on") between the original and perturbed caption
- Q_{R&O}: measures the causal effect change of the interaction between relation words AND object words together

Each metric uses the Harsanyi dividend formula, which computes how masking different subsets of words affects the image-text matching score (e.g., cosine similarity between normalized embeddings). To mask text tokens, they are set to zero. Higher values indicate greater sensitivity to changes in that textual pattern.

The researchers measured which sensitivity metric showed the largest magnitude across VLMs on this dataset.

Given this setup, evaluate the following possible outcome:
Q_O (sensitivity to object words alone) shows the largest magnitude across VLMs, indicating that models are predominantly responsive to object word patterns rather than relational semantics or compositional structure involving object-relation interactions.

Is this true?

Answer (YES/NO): NO